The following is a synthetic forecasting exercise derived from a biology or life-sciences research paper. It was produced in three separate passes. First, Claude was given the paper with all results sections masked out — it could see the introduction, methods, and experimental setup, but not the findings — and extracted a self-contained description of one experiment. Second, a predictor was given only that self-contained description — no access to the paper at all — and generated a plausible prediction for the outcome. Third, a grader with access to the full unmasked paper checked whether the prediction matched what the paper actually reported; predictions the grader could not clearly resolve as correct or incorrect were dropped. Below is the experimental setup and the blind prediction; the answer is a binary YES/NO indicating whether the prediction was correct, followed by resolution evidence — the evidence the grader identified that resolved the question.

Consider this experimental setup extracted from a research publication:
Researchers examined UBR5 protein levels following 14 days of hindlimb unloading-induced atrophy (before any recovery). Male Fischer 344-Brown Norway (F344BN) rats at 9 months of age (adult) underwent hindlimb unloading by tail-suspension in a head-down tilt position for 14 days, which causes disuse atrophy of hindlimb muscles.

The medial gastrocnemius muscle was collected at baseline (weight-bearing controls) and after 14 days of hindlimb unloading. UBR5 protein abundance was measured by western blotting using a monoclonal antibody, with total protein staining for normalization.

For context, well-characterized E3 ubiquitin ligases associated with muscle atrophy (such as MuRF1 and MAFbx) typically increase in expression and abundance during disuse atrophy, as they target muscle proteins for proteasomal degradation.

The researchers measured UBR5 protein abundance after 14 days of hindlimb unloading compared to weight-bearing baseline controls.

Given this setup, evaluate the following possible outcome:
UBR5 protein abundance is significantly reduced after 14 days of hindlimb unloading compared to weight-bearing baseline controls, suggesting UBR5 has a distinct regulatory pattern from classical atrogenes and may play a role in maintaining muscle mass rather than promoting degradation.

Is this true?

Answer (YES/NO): NO